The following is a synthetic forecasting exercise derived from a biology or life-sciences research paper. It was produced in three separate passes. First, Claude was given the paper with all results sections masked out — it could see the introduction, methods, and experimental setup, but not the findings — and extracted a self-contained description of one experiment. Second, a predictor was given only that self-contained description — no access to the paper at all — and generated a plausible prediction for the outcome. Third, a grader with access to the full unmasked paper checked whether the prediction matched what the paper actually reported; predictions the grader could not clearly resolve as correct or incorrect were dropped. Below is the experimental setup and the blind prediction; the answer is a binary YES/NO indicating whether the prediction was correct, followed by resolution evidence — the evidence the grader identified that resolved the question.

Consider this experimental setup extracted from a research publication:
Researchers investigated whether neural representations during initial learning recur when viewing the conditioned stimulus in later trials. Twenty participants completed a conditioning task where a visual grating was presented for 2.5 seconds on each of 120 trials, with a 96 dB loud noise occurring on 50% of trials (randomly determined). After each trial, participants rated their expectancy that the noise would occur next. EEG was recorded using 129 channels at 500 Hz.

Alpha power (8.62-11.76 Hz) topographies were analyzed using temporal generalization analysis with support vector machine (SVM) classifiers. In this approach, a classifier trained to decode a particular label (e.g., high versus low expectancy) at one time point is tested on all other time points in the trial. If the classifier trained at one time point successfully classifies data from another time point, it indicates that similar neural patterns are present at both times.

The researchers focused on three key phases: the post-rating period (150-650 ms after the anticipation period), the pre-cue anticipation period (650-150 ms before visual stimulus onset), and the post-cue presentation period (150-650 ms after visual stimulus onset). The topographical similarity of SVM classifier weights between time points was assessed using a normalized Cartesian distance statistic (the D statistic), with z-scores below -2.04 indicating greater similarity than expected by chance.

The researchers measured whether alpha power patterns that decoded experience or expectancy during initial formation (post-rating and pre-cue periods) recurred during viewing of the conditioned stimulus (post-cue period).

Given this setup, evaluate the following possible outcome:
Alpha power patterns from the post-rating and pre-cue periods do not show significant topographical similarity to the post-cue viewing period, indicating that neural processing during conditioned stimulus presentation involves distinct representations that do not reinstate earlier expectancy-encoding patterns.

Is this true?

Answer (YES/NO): NO